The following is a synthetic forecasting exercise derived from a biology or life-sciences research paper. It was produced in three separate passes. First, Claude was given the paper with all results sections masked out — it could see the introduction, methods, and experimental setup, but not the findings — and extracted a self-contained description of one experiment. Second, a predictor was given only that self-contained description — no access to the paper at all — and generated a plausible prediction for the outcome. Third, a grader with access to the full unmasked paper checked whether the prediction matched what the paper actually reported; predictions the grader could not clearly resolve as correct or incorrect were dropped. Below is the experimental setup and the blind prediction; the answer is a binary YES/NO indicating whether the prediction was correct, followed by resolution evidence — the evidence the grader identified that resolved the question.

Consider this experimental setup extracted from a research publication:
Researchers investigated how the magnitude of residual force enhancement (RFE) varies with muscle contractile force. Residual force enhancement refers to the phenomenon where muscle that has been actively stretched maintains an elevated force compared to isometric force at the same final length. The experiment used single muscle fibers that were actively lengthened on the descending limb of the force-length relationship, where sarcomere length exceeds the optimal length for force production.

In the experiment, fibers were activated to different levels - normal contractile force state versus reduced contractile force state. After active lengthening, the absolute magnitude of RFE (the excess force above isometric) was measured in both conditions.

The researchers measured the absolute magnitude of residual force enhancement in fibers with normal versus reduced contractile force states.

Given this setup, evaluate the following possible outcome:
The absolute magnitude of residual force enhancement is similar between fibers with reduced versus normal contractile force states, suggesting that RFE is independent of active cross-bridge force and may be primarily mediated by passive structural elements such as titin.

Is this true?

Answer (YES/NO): YES